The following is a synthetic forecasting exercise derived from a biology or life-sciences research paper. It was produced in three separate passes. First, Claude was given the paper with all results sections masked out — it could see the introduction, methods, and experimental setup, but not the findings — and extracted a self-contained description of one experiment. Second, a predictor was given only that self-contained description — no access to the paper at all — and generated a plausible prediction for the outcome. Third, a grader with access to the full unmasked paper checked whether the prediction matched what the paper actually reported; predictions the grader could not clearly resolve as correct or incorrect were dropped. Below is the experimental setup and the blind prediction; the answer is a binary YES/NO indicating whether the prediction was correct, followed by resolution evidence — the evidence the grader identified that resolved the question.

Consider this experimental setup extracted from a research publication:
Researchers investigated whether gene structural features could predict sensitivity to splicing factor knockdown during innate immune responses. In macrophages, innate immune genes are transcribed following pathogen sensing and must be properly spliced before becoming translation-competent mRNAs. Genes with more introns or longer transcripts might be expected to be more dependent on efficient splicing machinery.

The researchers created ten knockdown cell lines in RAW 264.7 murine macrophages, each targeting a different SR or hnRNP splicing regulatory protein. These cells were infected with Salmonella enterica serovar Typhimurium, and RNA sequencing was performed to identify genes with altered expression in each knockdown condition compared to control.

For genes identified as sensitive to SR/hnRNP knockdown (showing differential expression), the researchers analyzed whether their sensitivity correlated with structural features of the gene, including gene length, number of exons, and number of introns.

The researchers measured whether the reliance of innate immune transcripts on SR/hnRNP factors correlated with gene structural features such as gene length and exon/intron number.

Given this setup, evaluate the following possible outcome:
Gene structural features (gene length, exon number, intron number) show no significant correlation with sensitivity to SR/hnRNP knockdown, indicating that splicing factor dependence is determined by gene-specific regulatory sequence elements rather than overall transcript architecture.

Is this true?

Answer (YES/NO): YES